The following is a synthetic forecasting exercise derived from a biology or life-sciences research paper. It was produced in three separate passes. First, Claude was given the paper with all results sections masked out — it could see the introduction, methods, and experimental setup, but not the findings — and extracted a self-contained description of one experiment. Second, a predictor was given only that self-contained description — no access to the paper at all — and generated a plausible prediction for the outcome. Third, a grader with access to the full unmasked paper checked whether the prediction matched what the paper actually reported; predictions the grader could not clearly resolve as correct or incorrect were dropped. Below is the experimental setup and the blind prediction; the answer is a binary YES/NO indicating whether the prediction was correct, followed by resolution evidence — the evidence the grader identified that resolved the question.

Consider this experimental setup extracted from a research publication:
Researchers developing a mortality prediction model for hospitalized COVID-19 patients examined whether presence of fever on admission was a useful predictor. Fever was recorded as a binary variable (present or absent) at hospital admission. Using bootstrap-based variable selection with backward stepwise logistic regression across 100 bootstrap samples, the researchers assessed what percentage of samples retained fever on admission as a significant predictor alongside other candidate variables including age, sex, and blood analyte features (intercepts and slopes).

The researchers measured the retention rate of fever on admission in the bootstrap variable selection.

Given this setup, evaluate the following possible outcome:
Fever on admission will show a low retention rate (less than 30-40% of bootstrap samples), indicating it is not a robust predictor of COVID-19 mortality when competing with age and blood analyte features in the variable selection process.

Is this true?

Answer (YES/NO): NO